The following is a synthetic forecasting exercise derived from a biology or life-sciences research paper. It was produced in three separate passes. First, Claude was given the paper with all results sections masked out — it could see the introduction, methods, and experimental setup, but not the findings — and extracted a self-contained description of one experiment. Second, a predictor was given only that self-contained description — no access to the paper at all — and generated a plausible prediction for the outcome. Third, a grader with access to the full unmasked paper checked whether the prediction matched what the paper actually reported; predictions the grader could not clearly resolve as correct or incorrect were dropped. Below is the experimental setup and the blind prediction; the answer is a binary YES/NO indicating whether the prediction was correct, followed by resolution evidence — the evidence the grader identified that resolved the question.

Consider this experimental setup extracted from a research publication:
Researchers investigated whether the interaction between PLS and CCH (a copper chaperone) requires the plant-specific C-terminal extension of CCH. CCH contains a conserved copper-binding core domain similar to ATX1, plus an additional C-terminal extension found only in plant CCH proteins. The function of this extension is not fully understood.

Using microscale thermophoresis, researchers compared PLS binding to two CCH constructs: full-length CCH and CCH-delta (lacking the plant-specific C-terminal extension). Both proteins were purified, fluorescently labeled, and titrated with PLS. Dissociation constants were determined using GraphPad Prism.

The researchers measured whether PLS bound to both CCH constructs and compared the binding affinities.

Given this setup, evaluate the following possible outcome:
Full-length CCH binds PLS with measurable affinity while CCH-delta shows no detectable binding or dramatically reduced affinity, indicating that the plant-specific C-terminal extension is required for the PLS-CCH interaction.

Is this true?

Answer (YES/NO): NO